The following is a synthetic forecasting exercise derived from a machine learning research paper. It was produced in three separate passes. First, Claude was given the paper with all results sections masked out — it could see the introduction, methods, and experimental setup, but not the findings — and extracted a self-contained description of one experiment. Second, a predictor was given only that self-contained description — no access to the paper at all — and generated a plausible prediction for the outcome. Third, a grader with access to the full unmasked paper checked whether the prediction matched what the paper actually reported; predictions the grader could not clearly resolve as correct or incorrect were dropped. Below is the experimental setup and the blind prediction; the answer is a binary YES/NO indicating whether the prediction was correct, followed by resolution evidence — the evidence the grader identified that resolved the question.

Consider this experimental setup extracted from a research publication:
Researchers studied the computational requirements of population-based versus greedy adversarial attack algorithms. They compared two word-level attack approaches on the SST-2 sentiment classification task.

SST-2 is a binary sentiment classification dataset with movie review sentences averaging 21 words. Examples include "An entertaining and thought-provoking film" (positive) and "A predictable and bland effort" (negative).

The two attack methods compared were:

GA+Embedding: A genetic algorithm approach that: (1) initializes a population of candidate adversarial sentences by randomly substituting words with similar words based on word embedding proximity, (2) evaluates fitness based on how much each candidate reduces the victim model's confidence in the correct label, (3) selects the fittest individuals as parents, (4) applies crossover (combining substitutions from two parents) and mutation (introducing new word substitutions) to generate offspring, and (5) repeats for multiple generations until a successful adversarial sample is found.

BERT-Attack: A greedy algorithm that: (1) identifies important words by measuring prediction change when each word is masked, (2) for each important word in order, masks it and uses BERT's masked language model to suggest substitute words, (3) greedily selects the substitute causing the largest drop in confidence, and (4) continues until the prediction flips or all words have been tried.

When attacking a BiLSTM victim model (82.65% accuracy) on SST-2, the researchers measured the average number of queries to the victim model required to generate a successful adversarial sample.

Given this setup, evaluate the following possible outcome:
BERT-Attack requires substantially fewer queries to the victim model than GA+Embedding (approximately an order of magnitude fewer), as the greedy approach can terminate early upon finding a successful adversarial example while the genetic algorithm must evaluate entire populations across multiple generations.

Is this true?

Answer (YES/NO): YES